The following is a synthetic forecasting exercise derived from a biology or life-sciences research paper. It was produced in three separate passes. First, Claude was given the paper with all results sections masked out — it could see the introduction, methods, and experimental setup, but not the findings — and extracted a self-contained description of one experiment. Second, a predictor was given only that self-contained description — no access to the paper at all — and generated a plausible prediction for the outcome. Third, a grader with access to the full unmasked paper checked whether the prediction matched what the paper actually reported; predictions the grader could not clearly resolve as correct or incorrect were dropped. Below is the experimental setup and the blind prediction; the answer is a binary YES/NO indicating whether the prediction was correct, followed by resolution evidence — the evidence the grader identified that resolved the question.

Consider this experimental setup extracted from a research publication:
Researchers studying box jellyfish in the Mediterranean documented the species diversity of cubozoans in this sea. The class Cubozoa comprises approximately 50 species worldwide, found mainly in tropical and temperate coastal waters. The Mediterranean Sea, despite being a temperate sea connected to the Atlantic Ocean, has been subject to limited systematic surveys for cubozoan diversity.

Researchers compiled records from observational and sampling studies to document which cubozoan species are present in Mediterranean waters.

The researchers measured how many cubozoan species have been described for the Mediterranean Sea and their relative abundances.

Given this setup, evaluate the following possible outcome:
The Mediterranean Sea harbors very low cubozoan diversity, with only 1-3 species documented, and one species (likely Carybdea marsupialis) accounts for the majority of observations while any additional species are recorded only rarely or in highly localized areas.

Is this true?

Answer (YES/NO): YES